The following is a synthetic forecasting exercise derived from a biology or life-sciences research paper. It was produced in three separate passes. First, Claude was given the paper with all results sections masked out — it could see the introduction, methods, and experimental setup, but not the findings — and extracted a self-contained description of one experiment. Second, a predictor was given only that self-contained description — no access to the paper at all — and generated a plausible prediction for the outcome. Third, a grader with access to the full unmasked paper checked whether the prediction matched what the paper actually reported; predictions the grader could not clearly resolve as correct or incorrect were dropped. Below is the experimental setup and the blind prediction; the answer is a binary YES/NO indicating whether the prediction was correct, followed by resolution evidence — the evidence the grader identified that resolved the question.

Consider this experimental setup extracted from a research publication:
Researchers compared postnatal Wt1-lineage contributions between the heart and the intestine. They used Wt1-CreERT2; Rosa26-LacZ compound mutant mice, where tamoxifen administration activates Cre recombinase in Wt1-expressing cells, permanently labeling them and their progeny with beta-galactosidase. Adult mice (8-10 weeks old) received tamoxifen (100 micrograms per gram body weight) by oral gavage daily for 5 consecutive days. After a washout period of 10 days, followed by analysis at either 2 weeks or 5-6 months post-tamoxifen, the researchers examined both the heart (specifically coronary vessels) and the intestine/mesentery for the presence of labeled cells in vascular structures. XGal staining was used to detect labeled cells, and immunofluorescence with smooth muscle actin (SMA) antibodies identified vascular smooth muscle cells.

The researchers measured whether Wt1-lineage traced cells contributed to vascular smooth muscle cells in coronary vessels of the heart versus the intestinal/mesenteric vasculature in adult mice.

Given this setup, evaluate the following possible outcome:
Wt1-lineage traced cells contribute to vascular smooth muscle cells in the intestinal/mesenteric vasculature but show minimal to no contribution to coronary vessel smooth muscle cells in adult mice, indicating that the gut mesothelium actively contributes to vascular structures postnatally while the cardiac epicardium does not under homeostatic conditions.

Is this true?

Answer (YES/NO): NO